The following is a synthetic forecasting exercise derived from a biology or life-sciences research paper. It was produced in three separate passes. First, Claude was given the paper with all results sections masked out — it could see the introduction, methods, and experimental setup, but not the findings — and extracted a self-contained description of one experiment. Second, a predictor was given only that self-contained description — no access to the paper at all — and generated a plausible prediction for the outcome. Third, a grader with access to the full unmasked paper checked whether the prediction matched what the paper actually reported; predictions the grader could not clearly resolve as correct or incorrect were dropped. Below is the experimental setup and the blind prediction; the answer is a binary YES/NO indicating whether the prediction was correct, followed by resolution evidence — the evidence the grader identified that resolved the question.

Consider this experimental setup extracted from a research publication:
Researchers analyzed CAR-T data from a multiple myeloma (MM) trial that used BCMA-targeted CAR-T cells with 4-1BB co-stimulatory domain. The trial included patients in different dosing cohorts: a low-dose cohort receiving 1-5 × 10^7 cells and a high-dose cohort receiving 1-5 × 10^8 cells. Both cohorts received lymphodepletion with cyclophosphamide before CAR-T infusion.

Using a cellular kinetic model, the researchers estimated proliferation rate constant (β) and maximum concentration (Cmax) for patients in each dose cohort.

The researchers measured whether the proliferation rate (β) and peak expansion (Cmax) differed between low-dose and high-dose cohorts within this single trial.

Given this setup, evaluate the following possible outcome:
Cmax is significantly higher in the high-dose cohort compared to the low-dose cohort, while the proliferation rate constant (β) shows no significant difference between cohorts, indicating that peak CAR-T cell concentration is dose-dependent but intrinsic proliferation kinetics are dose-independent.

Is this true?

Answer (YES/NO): NO